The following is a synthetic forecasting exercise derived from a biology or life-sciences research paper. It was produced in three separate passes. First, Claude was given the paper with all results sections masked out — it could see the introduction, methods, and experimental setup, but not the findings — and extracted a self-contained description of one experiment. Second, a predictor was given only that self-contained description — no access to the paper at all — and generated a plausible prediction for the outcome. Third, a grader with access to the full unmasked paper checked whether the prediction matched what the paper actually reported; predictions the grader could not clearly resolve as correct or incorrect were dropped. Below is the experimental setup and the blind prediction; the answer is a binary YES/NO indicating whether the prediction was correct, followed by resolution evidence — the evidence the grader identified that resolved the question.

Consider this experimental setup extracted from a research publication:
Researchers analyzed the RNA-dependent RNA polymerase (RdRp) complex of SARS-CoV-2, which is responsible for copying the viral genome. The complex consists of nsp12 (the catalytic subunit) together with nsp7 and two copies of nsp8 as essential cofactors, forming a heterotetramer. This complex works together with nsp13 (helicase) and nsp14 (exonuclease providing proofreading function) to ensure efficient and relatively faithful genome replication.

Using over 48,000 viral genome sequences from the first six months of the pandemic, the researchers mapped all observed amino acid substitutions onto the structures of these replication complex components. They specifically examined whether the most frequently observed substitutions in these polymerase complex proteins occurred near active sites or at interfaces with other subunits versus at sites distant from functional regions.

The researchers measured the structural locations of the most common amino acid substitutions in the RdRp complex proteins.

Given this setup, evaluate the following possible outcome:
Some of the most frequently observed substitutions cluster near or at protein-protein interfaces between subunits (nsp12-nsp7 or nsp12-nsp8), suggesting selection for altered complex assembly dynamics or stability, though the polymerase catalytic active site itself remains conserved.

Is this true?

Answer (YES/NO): YES